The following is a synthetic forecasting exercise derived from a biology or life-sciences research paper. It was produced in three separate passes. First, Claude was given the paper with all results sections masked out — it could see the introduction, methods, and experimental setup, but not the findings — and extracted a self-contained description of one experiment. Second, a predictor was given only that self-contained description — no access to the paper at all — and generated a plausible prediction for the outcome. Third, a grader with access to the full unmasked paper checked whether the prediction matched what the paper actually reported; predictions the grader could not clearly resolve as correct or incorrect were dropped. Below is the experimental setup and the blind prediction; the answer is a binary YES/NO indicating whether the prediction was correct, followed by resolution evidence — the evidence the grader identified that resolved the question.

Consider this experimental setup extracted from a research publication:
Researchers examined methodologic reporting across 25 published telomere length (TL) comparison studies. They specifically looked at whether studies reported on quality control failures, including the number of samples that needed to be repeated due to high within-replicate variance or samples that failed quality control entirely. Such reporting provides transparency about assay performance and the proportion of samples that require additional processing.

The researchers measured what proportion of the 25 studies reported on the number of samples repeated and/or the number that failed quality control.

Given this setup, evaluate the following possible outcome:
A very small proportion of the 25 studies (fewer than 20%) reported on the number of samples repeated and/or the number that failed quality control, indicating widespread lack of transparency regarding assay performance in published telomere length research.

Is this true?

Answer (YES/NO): NO